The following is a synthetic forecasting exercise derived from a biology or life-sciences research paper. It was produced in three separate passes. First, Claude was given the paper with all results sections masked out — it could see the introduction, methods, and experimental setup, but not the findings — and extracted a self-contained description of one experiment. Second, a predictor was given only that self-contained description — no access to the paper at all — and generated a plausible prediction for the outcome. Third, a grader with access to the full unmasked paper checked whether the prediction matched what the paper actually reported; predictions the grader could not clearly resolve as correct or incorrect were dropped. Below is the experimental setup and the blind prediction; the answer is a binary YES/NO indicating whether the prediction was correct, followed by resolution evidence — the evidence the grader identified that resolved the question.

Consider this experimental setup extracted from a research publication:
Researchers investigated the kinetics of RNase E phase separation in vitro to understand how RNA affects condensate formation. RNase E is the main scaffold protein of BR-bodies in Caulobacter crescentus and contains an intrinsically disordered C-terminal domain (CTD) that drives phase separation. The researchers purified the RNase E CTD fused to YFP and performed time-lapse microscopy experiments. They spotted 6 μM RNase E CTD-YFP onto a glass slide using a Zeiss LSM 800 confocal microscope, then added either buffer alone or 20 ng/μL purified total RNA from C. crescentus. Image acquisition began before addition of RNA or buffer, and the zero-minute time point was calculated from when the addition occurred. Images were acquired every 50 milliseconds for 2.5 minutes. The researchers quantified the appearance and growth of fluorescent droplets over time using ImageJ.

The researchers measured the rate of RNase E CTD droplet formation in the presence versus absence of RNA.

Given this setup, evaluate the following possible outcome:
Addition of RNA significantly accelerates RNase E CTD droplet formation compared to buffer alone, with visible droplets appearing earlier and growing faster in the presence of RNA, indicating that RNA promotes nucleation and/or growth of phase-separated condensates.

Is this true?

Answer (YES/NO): YES